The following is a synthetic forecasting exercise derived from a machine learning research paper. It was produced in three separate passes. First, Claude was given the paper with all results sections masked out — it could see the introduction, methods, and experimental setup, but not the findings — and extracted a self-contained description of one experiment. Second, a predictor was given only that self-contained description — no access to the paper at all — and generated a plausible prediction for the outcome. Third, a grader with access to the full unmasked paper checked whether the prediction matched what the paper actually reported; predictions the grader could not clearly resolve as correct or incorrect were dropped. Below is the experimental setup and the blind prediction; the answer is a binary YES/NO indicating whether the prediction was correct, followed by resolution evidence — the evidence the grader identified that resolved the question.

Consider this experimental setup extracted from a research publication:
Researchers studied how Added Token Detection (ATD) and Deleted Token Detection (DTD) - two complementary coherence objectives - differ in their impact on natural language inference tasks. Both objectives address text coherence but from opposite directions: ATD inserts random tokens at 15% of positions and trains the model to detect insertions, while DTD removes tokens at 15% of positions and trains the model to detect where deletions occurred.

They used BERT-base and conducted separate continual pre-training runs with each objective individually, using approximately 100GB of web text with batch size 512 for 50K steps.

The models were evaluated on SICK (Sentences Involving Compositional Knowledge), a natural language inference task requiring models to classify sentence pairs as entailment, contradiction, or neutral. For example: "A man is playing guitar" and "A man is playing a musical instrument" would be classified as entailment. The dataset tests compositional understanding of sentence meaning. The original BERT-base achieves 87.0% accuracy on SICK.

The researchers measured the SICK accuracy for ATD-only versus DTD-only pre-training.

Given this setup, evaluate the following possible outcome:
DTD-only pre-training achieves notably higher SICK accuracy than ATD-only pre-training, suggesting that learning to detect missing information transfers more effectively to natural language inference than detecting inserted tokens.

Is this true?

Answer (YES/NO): NO